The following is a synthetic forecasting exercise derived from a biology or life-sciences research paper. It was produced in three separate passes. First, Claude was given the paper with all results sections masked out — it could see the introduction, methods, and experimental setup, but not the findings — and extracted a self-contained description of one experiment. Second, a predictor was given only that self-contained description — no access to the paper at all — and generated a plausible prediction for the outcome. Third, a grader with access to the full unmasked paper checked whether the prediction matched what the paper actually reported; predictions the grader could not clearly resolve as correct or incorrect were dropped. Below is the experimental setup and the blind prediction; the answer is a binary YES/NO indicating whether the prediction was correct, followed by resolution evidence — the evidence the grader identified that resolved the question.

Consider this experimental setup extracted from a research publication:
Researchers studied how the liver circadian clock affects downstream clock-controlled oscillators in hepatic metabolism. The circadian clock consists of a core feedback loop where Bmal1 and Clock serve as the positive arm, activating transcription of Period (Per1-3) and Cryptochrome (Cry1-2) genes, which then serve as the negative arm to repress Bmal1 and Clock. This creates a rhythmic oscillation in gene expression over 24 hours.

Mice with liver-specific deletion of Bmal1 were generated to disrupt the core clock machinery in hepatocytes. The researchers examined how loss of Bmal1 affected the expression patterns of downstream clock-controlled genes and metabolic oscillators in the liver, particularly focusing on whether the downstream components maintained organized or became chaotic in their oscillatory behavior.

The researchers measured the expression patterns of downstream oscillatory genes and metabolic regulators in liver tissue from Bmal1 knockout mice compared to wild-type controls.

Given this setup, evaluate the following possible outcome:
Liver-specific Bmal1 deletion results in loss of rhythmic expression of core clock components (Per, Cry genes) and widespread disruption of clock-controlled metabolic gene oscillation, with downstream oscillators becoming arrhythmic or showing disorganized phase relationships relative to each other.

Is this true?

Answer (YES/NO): NO